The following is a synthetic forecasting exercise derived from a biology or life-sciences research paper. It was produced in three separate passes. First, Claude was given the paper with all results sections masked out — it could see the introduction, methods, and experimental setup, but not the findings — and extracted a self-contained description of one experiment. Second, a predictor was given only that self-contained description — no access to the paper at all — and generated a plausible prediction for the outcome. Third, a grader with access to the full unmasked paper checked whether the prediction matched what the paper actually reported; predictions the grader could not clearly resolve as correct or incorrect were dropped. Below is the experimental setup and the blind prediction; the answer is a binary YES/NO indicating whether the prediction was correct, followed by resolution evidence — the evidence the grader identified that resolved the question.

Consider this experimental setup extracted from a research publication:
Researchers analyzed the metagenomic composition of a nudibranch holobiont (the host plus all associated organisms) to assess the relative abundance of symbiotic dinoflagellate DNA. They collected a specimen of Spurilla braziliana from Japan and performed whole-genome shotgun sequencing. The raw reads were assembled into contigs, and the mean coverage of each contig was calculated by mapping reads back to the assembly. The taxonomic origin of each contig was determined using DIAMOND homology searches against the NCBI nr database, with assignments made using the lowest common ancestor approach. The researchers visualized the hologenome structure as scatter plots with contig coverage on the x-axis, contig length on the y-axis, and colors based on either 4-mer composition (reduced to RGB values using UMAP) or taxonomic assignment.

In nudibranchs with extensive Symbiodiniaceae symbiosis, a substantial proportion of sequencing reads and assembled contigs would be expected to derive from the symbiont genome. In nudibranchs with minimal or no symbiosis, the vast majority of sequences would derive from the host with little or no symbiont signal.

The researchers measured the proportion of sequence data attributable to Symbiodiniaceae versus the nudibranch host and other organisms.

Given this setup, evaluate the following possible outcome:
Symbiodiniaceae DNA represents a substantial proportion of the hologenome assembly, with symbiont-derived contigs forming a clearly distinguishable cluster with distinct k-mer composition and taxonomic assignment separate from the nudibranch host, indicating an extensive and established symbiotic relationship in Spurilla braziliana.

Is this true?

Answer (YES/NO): NO